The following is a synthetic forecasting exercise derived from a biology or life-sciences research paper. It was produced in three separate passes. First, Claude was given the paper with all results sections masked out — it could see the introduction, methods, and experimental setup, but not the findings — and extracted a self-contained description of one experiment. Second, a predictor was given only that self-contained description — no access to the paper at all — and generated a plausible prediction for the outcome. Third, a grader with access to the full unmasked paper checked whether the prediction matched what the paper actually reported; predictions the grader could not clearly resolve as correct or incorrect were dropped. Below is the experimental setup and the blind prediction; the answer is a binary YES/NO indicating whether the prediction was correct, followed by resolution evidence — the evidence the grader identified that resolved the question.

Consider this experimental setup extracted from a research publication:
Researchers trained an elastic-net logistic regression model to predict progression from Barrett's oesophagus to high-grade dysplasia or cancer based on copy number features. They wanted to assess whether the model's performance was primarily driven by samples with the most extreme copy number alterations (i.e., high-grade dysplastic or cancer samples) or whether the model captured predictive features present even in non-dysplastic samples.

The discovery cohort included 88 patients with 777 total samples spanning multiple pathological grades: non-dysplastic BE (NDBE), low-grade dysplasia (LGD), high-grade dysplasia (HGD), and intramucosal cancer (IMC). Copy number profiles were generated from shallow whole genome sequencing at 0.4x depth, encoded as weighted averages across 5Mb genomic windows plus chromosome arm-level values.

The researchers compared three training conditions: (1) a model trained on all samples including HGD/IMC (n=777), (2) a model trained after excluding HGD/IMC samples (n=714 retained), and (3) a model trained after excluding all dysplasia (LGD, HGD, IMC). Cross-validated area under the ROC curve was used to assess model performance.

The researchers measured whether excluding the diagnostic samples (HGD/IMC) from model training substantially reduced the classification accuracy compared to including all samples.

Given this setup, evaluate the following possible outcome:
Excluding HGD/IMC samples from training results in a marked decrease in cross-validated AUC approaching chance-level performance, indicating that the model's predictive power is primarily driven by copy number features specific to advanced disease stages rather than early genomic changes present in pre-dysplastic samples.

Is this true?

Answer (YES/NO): NO